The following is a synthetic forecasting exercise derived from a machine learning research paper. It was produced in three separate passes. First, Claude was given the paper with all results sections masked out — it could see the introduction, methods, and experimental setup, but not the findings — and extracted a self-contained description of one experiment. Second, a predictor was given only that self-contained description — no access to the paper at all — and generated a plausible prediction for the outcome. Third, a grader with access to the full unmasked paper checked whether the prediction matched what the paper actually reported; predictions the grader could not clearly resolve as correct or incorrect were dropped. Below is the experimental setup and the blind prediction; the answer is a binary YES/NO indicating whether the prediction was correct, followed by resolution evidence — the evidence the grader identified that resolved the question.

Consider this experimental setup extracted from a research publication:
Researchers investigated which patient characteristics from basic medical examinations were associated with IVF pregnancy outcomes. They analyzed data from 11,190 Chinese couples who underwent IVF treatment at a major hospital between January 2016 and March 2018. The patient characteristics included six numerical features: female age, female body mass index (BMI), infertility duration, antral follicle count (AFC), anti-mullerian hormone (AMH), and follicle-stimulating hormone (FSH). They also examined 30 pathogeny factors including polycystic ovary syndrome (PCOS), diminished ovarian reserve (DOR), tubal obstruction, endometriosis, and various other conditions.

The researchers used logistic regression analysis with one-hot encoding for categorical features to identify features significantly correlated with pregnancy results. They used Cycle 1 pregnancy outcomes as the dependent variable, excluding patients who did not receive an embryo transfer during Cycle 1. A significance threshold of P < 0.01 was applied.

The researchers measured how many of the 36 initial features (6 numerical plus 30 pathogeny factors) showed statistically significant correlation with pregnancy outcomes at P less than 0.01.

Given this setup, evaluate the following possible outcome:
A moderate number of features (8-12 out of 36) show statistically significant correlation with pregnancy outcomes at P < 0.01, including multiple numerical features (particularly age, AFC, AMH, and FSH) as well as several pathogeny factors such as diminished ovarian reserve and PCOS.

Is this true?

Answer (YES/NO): NO